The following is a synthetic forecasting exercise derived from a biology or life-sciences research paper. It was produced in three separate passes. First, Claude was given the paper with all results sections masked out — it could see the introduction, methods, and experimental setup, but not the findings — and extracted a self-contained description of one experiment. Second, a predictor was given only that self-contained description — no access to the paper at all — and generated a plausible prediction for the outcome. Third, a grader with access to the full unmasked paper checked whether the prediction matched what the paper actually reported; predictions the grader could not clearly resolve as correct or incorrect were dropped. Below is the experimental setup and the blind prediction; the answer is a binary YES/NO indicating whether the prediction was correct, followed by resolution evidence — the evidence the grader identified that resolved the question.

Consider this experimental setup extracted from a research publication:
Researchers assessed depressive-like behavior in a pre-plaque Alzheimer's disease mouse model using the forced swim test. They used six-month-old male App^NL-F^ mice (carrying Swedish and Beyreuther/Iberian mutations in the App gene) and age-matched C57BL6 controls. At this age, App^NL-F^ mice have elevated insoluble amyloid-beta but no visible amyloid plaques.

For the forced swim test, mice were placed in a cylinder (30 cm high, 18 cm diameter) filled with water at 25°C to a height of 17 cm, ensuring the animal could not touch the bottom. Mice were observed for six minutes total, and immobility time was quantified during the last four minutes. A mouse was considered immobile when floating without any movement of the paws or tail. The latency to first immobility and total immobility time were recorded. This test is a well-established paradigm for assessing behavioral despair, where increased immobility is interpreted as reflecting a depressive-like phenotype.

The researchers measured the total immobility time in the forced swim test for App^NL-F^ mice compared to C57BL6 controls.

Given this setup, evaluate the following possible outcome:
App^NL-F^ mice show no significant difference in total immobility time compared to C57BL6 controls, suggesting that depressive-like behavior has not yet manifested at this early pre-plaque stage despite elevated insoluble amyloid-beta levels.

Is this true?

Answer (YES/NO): NO